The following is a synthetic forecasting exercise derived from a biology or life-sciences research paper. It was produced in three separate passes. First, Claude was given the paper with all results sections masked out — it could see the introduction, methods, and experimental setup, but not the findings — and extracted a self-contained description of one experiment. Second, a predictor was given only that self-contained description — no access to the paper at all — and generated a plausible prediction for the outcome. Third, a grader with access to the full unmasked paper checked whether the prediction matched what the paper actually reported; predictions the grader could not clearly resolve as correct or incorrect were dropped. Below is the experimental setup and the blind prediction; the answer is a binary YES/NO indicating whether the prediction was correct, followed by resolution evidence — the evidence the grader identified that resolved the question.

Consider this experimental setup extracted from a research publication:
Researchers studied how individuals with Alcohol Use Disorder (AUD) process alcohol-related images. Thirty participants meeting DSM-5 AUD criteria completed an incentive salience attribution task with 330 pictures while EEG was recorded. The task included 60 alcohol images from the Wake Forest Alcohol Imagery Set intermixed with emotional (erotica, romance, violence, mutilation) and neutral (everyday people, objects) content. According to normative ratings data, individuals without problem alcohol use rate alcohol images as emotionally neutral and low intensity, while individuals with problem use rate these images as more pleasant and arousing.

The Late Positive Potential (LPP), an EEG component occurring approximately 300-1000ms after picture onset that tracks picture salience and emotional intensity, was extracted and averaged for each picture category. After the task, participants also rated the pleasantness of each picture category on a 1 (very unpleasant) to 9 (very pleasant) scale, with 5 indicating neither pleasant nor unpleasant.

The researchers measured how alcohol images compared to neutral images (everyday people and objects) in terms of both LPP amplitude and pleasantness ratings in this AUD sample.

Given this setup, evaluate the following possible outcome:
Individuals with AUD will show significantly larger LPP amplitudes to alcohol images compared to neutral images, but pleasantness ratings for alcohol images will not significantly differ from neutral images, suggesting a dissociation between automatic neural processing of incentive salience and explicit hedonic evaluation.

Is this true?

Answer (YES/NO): NO